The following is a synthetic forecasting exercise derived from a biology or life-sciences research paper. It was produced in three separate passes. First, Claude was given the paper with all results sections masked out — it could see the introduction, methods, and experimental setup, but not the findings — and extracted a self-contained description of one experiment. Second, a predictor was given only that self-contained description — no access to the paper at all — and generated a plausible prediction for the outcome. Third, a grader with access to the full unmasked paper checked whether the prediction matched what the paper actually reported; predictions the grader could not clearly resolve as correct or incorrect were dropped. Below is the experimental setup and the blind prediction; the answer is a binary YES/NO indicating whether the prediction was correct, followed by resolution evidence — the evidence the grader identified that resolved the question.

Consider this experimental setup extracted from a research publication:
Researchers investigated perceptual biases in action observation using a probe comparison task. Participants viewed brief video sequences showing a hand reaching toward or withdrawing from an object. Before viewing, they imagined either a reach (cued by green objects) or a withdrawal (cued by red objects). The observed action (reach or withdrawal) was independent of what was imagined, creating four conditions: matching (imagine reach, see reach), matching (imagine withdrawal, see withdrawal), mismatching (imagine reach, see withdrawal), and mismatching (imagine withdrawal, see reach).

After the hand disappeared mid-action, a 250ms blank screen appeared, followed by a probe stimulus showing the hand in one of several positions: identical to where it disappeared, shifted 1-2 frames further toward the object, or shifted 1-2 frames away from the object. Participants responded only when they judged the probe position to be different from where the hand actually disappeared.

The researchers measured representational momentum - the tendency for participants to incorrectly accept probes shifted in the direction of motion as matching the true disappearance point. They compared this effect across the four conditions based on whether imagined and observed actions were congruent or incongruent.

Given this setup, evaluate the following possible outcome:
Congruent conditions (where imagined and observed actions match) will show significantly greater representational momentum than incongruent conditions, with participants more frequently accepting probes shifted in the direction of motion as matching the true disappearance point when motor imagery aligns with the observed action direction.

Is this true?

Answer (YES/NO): YES